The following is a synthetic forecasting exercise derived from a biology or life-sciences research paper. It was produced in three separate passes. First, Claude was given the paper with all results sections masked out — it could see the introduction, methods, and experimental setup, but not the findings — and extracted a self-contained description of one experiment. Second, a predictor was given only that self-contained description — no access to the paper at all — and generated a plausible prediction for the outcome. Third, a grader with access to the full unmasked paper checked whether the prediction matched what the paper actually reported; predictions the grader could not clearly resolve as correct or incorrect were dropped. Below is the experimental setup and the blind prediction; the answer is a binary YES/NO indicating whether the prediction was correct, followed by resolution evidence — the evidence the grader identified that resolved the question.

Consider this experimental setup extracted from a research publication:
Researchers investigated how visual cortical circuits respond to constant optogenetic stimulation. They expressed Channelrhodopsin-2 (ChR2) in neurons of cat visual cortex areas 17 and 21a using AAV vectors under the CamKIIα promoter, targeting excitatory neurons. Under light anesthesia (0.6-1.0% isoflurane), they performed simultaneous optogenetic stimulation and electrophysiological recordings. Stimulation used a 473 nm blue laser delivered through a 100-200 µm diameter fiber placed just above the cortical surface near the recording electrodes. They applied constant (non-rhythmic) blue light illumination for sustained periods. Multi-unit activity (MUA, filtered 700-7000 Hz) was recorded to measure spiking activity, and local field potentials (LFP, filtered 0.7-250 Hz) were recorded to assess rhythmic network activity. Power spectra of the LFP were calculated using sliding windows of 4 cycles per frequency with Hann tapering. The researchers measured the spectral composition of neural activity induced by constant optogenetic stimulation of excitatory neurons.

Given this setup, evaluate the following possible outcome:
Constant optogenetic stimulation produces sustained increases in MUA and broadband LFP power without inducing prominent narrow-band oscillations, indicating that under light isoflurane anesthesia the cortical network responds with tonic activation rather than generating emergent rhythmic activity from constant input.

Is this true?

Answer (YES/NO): NO